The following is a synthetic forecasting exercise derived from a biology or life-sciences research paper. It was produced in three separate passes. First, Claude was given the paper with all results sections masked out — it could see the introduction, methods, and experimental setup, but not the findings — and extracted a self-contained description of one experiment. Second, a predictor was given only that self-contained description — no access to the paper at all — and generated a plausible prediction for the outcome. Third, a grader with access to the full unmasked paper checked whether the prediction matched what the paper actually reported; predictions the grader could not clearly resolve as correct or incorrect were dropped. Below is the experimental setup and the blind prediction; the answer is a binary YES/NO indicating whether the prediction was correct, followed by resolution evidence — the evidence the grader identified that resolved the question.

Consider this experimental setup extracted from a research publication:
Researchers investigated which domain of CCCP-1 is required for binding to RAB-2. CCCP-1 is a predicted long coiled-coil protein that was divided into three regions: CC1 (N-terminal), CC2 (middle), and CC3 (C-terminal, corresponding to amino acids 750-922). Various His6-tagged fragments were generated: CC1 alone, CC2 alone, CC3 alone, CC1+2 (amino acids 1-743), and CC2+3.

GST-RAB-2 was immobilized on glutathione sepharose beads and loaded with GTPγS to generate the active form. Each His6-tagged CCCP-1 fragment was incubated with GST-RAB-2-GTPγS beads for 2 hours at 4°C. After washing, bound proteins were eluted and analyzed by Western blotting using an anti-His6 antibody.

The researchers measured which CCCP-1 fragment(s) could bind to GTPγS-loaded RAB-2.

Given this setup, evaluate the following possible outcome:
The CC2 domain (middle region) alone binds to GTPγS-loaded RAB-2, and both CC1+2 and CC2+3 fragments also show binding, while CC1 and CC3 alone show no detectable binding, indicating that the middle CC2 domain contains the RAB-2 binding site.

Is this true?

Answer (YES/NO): NO